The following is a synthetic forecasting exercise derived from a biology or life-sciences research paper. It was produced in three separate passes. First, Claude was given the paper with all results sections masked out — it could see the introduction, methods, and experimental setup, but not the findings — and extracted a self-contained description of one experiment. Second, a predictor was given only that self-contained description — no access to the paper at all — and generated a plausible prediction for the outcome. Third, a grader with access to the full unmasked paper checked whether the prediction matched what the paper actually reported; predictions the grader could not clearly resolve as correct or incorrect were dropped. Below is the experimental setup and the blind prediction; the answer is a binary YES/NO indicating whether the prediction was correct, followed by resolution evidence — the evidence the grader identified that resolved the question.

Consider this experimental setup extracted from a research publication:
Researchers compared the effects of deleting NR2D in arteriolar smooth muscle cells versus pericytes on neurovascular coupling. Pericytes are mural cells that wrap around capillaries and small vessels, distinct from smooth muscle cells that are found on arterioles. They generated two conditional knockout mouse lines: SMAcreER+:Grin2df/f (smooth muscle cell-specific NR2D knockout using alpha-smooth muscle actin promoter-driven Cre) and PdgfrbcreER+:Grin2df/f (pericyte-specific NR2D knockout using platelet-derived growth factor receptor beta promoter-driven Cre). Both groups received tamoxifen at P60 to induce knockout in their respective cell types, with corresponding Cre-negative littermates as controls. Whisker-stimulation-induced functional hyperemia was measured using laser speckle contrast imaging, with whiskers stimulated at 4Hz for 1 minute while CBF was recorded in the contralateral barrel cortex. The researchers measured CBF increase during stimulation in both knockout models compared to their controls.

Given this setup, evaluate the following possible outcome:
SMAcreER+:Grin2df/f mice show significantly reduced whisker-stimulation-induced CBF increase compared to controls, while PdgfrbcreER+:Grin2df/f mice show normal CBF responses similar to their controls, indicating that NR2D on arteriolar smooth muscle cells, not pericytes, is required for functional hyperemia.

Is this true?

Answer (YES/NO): NO